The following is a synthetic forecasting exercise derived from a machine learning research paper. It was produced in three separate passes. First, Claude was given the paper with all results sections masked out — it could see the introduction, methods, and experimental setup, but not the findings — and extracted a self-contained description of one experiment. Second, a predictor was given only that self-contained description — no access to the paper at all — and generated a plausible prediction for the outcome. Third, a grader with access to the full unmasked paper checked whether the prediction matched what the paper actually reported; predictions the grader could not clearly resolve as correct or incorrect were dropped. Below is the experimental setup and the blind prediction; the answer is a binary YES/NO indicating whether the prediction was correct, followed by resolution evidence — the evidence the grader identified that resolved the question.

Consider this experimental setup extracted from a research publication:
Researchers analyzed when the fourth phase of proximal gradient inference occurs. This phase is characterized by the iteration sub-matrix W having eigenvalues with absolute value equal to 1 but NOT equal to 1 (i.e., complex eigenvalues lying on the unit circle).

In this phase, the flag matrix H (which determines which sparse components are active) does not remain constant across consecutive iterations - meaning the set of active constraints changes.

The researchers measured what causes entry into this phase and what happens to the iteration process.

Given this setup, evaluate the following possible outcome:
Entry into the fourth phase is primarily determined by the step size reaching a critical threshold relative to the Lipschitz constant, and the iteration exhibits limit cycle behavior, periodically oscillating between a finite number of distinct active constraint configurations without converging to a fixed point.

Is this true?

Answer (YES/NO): NO